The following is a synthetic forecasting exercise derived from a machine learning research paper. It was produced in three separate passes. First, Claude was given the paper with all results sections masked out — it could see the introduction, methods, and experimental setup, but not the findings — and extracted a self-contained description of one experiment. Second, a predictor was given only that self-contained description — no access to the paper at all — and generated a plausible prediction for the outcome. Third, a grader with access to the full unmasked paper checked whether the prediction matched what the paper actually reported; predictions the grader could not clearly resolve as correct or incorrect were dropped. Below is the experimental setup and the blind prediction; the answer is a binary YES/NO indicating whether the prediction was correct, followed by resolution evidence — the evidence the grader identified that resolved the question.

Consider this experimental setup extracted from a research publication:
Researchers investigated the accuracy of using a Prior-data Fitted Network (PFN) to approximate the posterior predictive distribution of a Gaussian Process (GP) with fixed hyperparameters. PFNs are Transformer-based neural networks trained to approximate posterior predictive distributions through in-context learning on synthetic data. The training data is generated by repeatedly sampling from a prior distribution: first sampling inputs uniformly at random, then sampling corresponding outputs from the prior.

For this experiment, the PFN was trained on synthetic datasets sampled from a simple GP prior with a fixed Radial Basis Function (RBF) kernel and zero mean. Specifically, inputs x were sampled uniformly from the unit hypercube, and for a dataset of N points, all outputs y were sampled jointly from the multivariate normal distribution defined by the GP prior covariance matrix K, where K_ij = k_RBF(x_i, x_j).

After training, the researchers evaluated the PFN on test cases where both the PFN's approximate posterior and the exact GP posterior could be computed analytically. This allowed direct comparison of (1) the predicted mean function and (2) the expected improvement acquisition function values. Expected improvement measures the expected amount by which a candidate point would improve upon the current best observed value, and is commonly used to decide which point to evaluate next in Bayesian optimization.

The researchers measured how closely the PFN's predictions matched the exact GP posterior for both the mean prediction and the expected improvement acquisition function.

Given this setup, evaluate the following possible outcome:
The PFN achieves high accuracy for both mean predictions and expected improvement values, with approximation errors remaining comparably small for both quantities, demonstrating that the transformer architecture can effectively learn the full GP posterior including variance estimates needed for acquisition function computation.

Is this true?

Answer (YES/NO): YES